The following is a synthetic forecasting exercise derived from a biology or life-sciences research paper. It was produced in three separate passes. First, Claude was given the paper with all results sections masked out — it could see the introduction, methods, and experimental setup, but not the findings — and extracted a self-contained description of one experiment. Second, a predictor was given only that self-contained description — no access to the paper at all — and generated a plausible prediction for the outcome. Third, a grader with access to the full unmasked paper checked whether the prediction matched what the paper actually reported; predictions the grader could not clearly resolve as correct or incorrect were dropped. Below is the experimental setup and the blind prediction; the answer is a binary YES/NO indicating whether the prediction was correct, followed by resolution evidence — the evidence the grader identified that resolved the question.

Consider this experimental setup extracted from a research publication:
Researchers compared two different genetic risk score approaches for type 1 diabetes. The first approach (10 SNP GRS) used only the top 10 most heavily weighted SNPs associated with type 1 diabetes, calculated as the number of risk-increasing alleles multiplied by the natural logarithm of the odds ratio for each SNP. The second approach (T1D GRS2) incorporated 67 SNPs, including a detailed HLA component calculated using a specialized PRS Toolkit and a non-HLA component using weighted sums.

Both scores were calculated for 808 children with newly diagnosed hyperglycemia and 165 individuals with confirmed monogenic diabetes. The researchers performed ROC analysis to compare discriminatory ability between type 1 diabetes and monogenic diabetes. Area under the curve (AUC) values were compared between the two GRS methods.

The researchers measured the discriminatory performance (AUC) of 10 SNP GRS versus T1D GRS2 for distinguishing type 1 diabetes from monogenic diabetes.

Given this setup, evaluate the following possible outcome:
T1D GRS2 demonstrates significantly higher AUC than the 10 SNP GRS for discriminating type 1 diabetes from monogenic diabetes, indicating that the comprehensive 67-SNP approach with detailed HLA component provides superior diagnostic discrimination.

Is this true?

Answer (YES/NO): NO